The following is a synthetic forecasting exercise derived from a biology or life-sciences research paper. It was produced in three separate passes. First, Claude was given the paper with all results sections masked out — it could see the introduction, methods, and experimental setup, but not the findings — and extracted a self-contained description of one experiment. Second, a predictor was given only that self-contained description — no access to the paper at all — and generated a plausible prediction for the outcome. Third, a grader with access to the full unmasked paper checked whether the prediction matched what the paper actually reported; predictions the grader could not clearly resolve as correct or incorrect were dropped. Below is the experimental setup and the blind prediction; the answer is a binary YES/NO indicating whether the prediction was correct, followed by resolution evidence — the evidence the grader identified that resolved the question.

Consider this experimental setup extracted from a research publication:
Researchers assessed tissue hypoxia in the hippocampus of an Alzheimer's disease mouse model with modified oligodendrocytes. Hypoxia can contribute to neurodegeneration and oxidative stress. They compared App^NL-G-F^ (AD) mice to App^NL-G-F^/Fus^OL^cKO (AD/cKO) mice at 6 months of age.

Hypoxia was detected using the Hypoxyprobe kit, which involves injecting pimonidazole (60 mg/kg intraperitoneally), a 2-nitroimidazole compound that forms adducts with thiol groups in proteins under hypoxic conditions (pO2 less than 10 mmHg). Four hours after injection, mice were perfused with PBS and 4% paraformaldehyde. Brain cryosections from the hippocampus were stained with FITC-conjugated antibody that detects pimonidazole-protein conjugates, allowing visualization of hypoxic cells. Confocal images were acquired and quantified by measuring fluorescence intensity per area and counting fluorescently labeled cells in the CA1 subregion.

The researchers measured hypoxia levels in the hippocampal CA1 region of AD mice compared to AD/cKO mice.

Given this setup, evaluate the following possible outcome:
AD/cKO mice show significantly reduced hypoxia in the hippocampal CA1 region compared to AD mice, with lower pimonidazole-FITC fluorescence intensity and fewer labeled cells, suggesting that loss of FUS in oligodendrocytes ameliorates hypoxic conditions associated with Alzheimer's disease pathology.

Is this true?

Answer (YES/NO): NO